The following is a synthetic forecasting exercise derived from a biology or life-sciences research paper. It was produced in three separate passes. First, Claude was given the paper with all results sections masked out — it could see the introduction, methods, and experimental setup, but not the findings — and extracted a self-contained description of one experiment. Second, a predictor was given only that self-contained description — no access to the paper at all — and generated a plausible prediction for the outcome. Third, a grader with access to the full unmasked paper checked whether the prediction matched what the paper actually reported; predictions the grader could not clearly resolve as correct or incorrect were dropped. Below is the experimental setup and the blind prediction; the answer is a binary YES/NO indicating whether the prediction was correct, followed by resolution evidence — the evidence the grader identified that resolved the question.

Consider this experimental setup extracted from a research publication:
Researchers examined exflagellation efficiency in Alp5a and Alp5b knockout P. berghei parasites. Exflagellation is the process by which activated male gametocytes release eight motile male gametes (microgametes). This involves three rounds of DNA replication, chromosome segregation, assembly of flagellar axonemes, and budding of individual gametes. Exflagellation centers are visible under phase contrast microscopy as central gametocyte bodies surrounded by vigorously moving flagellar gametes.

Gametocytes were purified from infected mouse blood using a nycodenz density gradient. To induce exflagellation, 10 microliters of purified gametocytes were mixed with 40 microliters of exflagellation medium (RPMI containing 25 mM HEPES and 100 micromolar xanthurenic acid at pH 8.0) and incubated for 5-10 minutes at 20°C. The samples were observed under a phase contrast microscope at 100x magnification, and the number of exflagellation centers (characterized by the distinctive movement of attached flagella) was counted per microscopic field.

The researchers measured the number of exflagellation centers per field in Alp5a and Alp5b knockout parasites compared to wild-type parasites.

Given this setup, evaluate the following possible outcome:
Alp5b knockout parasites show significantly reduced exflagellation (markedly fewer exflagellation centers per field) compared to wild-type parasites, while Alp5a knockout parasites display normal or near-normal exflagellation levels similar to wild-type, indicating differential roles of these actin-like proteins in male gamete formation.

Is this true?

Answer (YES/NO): NO